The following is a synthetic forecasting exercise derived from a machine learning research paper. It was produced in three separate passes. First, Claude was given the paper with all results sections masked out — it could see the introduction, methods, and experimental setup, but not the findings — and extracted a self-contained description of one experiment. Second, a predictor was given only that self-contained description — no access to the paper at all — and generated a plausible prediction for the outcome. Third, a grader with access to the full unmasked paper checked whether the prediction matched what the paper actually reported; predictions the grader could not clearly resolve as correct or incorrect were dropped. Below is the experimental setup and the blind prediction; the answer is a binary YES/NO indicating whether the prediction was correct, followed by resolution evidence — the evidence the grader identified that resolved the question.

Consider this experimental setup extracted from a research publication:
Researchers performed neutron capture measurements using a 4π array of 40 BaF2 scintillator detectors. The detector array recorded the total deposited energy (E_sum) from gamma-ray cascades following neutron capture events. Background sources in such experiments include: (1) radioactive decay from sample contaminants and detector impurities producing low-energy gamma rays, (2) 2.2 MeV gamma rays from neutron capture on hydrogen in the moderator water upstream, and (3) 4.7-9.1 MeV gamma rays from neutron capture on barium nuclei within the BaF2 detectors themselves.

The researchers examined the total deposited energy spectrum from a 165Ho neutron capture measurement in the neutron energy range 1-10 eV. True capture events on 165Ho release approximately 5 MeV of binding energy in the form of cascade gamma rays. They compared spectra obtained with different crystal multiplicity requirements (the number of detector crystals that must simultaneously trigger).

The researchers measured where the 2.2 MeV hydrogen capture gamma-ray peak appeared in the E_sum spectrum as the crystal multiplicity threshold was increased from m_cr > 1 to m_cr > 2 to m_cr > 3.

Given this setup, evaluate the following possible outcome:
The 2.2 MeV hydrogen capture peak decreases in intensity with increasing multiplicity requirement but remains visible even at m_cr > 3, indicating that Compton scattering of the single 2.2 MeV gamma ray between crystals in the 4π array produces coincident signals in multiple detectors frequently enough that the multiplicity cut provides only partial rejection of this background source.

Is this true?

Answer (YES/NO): NO